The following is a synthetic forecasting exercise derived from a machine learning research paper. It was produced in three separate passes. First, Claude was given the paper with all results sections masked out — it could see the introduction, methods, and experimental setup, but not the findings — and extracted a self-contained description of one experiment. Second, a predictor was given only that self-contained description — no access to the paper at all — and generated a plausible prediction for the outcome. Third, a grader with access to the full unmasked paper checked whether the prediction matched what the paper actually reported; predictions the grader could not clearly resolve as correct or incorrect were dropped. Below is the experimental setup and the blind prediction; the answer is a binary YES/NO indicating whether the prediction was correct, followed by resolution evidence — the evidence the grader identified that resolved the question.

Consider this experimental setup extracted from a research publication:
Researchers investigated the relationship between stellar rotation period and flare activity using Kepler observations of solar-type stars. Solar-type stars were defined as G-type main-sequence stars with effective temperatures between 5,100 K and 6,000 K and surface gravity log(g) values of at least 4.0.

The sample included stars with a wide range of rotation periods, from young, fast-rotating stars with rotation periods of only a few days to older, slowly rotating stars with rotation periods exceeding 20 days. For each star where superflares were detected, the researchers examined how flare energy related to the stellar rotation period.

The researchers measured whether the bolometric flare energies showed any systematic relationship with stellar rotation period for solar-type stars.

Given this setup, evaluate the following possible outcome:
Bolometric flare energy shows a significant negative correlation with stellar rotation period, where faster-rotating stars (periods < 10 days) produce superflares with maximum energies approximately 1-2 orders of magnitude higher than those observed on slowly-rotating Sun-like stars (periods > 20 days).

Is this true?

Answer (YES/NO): YES